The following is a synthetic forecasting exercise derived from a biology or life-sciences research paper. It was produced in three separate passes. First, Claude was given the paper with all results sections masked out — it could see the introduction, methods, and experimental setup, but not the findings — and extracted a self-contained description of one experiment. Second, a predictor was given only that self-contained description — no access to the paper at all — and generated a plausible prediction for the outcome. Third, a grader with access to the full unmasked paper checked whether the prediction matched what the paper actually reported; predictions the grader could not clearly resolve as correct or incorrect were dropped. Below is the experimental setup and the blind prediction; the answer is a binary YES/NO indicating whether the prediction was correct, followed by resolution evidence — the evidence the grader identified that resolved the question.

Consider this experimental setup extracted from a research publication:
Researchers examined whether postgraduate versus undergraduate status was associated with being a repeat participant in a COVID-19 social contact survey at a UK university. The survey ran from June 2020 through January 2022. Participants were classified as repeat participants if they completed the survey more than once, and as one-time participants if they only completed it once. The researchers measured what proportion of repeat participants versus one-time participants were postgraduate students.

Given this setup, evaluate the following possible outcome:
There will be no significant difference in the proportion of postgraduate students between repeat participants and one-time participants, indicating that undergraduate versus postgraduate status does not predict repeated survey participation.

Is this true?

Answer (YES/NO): NO